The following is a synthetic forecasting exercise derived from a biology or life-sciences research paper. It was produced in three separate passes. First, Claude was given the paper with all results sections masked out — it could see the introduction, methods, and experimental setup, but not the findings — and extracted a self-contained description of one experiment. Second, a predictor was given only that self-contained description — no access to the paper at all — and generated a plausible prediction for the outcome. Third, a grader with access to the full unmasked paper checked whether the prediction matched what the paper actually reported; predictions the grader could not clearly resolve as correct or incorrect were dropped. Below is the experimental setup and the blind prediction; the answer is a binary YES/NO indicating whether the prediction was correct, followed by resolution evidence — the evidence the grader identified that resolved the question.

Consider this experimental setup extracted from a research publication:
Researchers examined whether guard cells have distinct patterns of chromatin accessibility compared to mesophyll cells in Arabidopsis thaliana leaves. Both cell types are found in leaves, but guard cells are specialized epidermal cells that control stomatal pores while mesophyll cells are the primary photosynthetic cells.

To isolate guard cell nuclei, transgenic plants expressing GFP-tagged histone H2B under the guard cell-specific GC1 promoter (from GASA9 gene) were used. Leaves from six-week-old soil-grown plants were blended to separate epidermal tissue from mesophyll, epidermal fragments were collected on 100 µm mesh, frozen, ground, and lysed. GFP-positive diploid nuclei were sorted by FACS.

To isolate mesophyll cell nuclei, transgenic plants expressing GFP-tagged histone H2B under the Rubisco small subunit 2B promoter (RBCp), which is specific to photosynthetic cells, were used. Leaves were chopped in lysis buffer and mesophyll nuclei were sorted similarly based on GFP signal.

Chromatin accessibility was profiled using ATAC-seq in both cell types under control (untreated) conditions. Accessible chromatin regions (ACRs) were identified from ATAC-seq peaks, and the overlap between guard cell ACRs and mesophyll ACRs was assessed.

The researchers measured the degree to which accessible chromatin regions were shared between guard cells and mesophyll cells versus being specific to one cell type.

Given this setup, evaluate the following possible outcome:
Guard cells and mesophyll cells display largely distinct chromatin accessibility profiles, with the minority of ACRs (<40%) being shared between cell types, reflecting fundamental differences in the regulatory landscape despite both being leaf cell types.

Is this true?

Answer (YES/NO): NO